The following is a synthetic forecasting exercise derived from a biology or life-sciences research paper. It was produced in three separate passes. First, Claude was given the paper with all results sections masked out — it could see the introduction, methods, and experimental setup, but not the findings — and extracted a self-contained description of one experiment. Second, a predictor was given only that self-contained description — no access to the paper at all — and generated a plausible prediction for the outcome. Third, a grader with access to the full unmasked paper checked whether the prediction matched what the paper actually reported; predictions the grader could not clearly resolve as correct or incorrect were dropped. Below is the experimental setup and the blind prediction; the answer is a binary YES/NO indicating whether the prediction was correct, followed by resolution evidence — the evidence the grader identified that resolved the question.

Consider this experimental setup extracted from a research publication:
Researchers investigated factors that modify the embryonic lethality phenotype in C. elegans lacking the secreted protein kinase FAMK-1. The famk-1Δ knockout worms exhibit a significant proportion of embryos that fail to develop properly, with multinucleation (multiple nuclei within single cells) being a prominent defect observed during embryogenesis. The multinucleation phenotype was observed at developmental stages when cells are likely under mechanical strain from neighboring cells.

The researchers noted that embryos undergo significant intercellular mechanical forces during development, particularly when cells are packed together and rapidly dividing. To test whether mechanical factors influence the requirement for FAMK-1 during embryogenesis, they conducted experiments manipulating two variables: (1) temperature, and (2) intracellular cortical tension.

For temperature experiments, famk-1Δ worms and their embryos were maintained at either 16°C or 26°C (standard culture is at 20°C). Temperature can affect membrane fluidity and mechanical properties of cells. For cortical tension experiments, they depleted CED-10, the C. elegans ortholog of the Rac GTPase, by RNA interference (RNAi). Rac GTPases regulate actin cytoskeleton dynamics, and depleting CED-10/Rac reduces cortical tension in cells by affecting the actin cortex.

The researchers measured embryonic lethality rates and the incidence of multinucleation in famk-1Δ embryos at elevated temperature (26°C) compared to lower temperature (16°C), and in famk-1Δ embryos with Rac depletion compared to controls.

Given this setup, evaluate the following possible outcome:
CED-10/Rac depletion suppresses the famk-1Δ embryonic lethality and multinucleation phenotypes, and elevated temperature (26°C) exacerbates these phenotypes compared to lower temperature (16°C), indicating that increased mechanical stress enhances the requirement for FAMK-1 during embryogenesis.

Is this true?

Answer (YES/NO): NO